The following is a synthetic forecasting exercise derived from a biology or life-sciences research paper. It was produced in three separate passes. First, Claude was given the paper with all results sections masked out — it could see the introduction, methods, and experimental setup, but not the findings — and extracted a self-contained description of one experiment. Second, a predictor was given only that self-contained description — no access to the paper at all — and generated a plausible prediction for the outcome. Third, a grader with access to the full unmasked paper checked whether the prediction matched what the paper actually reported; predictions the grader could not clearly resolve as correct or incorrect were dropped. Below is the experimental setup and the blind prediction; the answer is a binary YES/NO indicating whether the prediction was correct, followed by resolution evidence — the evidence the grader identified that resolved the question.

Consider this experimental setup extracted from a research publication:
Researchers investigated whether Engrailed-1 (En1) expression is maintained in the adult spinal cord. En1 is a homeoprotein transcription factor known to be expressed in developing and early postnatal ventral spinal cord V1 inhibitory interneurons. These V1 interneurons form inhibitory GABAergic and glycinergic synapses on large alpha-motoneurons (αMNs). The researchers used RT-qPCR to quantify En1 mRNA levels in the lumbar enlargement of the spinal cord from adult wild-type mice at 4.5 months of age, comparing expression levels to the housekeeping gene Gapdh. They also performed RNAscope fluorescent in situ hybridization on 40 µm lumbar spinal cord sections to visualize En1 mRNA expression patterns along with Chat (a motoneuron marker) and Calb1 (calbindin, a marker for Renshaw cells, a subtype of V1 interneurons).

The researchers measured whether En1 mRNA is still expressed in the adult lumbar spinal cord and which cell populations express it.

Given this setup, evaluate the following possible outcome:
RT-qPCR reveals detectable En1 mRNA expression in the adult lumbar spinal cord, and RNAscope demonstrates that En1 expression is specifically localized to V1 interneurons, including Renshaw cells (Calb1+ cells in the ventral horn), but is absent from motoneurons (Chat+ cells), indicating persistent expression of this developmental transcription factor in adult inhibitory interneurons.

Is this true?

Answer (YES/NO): YES